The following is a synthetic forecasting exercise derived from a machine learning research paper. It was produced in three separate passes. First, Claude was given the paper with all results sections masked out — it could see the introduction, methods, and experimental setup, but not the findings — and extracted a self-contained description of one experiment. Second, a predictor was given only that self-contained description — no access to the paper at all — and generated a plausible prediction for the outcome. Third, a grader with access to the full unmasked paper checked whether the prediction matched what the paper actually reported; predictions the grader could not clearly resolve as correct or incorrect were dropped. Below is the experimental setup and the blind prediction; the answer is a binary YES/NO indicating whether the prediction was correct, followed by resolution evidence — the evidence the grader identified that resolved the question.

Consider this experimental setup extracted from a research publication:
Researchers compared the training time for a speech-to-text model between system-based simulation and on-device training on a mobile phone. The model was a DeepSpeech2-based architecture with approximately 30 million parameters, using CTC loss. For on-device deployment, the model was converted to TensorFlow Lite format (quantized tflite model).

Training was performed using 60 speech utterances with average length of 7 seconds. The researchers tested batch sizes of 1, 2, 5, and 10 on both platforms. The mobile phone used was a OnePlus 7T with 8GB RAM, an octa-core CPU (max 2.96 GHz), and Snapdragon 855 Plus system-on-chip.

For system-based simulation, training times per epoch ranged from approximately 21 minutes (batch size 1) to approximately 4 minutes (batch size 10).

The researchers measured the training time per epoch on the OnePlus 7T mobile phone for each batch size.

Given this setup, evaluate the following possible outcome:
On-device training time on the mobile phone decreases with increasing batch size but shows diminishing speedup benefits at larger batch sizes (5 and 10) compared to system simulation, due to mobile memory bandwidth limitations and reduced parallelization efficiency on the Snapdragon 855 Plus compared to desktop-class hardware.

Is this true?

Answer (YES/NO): NO